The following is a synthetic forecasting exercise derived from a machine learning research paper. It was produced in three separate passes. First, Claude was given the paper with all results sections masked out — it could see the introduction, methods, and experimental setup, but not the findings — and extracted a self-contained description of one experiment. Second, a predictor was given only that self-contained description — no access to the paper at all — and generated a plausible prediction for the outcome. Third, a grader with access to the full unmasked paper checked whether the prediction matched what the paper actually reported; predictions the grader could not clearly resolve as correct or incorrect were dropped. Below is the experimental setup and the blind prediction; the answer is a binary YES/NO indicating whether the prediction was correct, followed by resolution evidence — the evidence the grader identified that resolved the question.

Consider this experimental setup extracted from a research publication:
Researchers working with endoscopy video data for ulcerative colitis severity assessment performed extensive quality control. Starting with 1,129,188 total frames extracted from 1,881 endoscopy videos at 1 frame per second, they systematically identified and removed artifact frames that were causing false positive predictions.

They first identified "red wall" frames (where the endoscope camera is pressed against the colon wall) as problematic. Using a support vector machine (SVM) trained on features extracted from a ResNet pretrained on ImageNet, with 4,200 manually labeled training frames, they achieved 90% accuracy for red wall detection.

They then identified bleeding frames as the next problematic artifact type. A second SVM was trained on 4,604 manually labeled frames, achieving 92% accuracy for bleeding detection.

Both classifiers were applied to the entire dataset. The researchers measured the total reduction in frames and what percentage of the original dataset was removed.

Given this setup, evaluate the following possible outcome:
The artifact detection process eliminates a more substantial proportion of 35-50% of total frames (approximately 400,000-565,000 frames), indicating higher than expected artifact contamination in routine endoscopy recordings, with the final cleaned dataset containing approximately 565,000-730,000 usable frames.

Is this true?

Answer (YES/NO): YES